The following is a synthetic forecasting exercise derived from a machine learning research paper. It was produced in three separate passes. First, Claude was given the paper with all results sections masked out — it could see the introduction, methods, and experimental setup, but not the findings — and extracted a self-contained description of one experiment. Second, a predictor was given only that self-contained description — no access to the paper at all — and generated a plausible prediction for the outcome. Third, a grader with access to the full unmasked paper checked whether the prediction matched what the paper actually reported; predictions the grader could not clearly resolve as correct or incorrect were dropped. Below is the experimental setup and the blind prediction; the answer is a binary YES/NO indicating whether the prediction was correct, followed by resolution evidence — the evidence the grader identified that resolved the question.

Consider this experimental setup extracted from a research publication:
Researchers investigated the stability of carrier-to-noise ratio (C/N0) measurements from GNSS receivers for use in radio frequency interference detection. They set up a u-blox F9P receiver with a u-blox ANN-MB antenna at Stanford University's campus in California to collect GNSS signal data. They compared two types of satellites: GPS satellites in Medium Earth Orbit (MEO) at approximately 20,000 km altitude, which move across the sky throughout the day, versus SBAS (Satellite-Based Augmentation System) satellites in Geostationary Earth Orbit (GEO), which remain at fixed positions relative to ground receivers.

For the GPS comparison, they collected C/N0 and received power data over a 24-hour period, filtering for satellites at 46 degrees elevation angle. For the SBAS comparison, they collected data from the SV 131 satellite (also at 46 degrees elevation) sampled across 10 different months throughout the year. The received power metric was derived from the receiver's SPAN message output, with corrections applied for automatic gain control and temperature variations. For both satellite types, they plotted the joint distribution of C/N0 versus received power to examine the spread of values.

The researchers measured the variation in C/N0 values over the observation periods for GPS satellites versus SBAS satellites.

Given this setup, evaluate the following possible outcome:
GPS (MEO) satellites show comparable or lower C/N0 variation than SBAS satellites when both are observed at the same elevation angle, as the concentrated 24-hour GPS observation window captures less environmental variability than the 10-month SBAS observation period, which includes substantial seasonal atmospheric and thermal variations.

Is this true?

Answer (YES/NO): NO